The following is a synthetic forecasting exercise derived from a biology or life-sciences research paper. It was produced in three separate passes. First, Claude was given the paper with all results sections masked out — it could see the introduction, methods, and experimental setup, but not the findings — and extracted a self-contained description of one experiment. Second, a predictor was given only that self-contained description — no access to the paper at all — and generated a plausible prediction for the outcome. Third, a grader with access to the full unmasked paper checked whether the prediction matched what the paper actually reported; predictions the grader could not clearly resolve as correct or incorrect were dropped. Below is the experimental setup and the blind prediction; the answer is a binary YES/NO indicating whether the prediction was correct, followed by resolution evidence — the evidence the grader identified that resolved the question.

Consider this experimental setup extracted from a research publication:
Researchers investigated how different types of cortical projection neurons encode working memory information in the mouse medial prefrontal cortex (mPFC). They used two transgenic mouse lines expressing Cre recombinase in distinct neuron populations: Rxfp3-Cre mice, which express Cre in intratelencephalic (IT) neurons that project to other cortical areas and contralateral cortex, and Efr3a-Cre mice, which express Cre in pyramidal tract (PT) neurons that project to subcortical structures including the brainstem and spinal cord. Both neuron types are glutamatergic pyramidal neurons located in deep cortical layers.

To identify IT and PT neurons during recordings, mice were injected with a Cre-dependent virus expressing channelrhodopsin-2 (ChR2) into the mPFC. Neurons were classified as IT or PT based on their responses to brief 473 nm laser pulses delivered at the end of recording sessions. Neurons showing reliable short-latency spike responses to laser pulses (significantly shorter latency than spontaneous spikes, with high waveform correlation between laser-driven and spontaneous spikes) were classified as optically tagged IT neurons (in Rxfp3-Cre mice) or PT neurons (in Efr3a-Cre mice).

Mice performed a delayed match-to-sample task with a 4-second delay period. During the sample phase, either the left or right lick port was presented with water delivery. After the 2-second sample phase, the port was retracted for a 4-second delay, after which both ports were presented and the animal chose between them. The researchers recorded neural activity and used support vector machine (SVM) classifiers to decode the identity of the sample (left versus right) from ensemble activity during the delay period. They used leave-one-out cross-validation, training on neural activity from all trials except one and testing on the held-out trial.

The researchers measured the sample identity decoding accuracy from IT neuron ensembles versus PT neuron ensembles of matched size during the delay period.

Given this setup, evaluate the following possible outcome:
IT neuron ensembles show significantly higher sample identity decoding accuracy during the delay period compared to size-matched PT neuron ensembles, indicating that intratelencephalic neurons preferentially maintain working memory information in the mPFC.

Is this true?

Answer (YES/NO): YES